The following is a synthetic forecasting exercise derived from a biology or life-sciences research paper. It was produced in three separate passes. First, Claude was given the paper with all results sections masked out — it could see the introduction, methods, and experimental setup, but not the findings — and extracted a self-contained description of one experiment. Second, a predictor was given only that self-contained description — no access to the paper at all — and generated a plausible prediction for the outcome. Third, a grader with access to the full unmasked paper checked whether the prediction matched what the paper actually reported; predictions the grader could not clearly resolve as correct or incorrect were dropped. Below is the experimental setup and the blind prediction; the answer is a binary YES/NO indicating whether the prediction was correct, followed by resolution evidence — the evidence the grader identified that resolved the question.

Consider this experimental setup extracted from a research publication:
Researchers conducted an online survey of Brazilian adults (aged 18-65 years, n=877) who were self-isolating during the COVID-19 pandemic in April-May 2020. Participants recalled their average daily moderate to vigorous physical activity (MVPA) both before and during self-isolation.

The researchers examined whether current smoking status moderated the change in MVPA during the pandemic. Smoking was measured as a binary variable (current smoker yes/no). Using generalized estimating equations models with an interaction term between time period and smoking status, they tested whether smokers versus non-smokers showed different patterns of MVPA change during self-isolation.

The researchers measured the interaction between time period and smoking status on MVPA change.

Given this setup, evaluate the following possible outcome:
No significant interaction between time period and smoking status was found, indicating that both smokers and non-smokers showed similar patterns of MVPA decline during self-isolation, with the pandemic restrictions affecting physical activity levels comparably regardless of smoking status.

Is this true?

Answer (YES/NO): YES